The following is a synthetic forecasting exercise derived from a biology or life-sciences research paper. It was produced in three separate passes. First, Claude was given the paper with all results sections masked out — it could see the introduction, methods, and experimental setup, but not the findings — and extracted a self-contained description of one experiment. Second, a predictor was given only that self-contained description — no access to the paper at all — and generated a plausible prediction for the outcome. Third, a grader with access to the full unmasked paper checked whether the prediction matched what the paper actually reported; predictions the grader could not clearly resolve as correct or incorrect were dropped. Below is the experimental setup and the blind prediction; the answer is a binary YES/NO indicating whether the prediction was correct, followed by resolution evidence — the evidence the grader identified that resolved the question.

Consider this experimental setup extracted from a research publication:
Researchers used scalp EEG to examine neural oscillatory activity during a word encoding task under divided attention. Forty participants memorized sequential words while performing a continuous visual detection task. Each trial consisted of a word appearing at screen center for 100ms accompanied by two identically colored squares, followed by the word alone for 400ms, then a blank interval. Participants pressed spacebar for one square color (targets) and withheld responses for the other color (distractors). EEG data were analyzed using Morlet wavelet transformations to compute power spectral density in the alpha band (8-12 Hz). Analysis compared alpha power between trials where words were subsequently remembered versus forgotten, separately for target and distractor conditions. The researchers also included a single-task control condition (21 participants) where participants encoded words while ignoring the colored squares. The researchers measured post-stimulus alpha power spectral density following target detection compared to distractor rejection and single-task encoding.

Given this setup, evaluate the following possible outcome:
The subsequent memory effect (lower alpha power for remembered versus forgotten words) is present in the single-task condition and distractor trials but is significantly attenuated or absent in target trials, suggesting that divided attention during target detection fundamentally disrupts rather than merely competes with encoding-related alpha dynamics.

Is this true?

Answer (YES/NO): NO